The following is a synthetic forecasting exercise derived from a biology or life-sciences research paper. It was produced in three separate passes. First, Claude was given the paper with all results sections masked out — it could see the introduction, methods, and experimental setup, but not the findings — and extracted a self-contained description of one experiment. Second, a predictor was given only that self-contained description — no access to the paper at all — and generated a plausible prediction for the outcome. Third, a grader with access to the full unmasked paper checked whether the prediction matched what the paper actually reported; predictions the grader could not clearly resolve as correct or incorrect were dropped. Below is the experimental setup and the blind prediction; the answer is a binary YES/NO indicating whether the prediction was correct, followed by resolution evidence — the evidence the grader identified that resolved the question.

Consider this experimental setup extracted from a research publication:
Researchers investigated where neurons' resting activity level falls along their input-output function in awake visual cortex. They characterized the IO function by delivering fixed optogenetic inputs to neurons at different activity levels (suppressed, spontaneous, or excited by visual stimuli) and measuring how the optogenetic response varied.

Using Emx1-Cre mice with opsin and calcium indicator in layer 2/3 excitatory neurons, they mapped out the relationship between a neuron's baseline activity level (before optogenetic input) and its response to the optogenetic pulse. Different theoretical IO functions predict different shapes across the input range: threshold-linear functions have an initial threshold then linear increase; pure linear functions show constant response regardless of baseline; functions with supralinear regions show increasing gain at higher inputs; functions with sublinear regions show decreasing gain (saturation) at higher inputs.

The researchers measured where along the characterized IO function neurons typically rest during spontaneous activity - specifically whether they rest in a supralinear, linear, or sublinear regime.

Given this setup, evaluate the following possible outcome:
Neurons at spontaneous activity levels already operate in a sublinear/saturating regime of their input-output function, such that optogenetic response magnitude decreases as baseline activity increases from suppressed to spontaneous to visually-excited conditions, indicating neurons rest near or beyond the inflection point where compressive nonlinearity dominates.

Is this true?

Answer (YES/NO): NO